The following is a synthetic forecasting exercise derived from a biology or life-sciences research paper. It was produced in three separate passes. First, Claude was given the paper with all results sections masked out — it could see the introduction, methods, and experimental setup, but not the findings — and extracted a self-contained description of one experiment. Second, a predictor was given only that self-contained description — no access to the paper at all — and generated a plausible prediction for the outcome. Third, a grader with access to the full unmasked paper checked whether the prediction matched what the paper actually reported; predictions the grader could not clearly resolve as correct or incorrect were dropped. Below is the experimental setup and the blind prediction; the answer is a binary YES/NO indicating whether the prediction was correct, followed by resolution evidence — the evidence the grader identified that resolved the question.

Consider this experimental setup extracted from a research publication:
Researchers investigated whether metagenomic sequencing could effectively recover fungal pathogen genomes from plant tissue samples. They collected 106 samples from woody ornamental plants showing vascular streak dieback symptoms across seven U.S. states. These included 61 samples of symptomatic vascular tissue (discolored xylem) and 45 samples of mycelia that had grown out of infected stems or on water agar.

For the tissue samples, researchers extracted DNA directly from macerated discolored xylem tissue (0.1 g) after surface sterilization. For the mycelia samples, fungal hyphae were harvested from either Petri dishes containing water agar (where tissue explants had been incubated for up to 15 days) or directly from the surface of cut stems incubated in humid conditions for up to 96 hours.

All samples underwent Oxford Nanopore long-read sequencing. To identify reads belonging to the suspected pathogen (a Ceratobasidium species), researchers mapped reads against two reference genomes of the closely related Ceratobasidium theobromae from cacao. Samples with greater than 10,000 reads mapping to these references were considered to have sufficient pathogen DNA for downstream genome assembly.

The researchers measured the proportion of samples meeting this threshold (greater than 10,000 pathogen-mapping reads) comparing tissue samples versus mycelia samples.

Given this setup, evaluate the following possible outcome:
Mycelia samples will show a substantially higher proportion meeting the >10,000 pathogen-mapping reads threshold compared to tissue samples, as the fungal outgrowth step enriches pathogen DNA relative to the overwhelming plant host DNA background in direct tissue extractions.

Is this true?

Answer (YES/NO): YES